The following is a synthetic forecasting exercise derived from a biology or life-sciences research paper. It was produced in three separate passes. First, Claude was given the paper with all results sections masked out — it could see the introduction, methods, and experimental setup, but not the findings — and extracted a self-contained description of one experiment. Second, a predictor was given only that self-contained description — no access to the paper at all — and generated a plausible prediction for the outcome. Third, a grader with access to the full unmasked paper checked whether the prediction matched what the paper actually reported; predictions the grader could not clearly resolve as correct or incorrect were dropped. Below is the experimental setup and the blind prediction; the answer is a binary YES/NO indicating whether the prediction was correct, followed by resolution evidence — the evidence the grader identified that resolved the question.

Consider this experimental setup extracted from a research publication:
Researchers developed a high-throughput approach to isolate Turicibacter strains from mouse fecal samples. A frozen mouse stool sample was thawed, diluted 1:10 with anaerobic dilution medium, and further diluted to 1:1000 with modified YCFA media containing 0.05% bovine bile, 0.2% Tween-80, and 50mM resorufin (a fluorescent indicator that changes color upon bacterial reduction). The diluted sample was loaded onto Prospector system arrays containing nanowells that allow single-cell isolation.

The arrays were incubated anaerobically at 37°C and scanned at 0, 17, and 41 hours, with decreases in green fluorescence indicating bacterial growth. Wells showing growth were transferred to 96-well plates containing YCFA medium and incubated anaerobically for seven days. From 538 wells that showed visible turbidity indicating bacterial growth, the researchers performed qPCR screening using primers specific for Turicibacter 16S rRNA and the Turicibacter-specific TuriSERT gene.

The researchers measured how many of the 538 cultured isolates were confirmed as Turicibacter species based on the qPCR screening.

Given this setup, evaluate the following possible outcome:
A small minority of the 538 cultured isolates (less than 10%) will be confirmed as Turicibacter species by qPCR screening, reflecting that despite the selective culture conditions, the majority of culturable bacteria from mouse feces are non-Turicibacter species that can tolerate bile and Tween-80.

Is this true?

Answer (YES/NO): YES